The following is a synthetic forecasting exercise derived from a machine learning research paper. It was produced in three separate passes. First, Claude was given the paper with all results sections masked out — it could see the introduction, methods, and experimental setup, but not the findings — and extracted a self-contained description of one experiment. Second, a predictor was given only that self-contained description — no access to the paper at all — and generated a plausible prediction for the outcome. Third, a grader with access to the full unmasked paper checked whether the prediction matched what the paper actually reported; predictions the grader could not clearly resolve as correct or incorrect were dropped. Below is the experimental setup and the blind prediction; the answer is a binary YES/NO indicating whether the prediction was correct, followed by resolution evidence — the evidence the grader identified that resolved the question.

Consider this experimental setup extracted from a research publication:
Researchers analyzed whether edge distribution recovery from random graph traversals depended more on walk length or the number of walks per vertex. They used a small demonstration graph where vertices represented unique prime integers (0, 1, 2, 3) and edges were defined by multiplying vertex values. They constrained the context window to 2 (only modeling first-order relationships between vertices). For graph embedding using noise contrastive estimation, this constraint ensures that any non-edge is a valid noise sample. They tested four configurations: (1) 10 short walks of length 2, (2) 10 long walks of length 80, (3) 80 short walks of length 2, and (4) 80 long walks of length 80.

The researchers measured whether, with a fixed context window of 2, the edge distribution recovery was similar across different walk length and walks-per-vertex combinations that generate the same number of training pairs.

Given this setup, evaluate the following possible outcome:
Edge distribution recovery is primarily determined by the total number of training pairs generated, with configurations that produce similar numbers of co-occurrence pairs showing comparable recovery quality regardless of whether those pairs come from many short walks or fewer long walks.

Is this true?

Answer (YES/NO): NO